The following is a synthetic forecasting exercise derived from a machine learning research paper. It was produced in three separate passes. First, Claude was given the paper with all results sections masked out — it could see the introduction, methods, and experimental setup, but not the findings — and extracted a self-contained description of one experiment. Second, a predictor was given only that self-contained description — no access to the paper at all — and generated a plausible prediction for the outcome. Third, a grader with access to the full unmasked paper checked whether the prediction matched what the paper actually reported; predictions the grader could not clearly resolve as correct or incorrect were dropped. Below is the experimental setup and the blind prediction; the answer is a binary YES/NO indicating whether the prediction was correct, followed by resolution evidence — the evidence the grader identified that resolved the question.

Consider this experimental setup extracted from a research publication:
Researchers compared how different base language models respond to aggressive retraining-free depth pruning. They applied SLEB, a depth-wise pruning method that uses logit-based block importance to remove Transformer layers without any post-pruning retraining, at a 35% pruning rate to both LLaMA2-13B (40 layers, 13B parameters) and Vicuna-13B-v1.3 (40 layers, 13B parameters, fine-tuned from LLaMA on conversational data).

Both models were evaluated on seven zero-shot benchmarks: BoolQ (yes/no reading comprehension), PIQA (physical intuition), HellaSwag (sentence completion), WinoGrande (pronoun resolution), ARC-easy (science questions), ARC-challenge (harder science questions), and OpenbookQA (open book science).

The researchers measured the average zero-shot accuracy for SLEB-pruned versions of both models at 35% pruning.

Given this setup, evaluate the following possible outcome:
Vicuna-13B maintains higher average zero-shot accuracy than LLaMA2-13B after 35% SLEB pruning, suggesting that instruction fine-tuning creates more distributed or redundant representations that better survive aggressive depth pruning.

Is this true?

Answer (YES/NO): NO